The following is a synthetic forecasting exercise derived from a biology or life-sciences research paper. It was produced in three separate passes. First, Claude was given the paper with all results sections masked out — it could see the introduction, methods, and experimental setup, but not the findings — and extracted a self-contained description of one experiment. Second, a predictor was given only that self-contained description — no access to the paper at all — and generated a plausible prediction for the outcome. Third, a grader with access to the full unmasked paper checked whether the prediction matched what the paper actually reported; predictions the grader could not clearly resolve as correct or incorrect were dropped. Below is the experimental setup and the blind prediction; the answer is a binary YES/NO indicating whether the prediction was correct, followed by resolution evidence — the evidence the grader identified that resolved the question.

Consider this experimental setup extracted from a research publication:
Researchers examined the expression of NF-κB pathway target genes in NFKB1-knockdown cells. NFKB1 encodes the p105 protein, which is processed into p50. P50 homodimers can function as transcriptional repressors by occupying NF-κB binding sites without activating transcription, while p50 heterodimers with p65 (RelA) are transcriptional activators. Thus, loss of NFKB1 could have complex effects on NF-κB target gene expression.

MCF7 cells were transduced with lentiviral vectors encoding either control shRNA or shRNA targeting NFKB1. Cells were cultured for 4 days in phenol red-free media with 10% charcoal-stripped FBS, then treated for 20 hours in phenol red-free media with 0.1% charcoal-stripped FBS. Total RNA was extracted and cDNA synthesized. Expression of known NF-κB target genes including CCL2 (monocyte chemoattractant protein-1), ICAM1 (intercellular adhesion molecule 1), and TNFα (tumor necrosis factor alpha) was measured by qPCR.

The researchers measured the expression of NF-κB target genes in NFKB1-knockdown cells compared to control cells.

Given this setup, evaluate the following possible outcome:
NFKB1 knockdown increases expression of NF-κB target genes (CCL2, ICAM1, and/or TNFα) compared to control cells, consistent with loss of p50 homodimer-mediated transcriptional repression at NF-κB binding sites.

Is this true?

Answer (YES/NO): YES